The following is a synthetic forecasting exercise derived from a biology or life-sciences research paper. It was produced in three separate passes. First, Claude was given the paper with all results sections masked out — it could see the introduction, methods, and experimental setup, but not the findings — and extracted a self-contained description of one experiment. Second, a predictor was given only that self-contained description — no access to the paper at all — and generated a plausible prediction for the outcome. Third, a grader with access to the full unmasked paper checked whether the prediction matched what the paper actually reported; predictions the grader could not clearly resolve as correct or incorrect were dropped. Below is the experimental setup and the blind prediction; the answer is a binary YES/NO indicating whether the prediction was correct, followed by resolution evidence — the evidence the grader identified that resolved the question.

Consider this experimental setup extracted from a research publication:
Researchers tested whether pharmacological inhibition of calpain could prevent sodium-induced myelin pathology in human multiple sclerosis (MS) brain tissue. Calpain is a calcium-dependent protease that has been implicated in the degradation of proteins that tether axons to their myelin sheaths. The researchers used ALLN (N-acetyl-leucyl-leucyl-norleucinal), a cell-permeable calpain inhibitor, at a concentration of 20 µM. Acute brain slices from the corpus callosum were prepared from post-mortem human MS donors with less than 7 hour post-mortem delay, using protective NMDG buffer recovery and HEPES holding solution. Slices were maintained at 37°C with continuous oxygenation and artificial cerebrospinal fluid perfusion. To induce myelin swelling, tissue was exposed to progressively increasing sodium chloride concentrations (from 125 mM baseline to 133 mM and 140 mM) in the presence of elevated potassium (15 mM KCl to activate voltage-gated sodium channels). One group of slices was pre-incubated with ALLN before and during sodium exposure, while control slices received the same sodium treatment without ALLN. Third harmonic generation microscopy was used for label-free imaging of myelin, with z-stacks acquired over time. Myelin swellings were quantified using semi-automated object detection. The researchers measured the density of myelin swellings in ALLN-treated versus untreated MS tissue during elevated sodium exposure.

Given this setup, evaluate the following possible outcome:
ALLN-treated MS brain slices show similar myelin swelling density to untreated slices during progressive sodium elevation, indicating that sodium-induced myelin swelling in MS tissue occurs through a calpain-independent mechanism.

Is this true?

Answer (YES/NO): NO